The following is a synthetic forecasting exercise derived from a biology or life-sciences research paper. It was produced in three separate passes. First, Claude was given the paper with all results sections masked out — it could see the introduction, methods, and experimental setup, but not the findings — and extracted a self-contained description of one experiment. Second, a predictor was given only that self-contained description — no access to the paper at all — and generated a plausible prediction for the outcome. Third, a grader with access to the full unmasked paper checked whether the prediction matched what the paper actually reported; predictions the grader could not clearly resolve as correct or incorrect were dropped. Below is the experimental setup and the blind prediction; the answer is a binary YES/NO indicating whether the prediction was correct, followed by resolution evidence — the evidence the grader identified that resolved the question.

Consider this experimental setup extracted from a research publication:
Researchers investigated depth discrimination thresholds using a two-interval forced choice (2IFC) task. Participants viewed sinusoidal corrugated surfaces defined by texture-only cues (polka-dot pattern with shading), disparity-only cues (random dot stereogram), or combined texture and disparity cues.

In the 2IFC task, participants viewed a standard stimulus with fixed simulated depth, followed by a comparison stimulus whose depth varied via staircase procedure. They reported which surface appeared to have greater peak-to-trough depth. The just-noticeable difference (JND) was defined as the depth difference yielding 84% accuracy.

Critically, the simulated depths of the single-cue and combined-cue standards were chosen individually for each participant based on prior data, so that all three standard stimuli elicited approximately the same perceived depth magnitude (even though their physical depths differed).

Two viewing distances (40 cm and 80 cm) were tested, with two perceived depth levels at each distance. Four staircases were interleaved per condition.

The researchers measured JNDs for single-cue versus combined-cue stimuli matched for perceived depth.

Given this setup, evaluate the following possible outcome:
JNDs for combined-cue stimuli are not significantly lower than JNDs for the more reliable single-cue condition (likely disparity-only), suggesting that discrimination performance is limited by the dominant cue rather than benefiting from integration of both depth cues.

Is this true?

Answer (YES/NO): NO